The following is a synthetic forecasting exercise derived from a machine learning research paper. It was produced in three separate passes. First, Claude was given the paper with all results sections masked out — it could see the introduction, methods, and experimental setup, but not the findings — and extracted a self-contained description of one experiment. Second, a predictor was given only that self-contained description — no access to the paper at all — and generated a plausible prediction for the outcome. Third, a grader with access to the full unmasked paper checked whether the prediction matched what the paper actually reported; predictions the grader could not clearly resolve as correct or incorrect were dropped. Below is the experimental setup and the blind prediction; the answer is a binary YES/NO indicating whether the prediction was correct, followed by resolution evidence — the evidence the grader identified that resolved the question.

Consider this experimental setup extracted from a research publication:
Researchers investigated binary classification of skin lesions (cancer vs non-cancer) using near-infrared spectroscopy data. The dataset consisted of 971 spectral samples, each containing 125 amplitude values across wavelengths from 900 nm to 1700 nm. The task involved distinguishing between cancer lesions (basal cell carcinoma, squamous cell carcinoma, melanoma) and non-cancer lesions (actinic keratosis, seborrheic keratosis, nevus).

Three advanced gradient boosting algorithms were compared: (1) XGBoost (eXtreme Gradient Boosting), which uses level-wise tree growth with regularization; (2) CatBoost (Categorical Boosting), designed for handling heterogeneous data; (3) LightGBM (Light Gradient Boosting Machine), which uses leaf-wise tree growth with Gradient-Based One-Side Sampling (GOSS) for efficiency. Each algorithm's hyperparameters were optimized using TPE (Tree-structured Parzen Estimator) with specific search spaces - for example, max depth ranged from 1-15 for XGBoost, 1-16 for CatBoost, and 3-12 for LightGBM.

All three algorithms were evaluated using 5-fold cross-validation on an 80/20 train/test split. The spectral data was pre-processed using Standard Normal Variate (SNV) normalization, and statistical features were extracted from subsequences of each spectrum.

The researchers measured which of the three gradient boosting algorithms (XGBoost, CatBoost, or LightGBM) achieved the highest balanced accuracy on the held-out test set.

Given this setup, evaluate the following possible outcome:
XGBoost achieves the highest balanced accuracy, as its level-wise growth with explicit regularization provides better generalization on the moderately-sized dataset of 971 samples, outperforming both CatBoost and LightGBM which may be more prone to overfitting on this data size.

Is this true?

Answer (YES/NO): NO